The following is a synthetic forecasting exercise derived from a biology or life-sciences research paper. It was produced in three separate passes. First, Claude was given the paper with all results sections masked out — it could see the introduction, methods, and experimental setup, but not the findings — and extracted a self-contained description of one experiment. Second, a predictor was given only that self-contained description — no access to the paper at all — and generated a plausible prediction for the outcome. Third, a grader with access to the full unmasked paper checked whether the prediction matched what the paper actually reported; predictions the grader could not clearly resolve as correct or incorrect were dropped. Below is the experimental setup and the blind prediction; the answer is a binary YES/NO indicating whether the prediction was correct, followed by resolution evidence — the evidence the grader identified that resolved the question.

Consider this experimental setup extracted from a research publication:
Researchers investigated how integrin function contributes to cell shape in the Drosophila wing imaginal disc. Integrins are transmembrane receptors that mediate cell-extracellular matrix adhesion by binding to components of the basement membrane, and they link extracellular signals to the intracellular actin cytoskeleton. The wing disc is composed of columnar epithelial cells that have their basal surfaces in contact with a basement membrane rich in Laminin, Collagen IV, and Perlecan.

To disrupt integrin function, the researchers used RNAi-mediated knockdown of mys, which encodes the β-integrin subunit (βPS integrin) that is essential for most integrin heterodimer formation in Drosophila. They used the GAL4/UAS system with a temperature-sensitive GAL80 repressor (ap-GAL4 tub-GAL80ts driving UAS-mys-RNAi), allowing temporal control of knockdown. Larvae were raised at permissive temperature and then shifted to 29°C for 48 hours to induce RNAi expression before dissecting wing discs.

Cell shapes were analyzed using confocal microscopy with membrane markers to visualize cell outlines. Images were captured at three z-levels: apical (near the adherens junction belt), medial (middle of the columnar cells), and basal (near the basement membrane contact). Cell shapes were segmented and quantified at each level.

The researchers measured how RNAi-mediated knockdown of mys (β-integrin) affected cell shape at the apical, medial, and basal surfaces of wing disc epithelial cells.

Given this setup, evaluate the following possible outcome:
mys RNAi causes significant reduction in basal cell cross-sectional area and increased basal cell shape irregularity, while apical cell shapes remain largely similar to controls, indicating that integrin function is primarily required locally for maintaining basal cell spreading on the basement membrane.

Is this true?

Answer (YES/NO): NO